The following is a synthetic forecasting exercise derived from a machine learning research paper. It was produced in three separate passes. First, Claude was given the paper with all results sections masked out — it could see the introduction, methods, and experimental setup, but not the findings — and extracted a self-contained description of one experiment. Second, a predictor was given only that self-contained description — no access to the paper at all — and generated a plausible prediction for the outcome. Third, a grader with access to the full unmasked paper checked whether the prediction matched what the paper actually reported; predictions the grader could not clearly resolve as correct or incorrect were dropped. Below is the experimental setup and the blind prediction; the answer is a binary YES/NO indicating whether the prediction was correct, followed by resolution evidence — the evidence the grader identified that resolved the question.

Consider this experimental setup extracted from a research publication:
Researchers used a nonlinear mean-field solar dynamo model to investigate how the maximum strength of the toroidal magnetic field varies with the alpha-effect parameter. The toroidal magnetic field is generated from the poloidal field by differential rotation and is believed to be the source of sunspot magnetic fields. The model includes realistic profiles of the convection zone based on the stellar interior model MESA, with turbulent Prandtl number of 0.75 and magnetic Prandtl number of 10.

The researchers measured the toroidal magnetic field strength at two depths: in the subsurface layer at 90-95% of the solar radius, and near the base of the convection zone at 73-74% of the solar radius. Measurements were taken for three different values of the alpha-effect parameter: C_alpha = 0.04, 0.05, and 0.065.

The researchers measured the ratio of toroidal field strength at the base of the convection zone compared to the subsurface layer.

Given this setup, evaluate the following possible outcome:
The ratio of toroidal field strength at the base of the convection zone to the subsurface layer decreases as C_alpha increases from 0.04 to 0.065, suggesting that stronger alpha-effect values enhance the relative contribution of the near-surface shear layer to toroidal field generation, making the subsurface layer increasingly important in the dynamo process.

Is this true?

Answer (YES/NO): YES